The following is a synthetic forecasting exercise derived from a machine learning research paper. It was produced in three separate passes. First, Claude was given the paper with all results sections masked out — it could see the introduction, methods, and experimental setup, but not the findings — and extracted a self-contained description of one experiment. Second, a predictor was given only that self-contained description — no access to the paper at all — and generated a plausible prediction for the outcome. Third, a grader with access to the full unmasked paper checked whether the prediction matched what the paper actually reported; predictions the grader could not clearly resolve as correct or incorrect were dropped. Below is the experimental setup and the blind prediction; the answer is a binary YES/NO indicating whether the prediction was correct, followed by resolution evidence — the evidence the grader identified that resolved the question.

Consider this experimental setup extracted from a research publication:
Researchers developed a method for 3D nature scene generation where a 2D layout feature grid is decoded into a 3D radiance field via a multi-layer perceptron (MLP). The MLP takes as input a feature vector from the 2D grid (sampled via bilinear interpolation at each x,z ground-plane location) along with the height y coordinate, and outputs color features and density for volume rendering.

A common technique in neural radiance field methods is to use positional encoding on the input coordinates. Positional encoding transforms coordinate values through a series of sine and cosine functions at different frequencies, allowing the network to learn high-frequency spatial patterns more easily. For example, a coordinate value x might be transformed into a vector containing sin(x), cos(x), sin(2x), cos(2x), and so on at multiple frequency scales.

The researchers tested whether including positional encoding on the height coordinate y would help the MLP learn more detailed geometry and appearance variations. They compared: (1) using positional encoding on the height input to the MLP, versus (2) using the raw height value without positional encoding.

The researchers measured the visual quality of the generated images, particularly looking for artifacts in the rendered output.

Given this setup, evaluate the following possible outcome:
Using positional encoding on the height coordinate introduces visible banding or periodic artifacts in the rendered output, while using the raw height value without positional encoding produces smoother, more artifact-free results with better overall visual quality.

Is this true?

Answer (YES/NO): NO